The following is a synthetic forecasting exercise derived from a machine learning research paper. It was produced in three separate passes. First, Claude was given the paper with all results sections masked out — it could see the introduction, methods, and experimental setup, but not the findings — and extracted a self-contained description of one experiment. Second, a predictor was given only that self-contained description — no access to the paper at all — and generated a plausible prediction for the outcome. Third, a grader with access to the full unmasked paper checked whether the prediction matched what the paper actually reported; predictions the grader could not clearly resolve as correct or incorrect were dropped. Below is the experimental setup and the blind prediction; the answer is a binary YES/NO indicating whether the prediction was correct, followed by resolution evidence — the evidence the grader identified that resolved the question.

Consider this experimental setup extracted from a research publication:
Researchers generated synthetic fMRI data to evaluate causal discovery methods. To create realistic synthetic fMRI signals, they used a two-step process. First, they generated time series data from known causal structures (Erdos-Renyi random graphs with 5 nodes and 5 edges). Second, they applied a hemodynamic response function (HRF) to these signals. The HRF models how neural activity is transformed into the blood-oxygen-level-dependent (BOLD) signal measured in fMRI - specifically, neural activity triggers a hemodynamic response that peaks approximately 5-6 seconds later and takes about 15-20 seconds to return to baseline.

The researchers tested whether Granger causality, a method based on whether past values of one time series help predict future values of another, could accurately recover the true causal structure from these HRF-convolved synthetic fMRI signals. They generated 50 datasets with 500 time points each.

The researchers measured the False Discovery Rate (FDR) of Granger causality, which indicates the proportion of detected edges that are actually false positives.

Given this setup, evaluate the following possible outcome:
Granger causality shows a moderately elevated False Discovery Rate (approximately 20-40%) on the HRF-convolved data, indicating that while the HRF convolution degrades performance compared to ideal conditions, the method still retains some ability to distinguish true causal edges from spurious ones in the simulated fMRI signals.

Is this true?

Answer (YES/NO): NO